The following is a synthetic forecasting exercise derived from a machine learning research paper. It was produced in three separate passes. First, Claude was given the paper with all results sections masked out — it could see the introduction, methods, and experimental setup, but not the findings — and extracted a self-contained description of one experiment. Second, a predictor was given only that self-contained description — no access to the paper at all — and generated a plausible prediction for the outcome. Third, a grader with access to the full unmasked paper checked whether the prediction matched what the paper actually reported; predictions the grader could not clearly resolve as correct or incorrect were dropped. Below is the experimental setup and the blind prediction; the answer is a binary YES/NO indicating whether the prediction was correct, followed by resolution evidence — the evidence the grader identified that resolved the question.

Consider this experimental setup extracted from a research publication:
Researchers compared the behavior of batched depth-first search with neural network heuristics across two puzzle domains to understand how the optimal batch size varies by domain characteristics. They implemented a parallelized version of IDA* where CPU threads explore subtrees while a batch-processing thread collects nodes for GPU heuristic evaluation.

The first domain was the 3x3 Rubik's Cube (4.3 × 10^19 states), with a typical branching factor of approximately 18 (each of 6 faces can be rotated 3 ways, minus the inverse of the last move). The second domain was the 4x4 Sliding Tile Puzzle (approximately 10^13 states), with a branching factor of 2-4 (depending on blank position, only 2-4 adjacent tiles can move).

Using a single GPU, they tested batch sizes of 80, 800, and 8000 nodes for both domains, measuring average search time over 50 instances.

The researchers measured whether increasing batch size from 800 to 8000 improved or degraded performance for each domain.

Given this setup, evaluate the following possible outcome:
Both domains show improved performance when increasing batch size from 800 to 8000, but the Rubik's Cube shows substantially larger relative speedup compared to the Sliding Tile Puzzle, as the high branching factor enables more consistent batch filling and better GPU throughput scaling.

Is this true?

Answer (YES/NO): NO